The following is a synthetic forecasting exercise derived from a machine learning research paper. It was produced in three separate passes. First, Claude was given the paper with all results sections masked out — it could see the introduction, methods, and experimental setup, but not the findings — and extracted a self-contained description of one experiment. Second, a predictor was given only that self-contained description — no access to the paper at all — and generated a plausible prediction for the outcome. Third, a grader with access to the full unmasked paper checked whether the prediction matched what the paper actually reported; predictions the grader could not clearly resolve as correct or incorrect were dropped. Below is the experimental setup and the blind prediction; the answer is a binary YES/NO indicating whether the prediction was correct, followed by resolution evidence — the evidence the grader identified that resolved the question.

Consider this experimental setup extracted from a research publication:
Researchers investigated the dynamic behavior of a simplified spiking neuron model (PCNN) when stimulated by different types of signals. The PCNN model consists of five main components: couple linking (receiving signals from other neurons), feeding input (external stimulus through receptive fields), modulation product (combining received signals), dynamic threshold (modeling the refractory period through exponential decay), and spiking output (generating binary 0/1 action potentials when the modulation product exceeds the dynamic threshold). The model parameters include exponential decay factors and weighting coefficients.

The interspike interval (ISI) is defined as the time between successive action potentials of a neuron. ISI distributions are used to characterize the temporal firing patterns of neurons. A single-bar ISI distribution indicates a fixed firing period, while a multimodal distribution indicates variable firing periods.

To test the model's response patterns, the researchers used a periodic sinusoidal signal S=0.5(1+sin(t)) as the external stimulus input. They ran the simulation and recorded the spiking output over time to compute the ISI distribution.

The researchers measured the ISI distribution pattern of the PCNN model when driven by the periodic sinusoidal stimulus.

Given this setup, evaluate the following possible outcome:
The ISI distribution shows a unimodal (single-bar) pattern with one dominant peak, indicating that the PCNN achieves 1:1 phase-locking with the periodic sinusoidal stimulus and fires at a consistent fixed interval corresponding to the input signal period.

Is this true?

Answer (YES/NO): YES